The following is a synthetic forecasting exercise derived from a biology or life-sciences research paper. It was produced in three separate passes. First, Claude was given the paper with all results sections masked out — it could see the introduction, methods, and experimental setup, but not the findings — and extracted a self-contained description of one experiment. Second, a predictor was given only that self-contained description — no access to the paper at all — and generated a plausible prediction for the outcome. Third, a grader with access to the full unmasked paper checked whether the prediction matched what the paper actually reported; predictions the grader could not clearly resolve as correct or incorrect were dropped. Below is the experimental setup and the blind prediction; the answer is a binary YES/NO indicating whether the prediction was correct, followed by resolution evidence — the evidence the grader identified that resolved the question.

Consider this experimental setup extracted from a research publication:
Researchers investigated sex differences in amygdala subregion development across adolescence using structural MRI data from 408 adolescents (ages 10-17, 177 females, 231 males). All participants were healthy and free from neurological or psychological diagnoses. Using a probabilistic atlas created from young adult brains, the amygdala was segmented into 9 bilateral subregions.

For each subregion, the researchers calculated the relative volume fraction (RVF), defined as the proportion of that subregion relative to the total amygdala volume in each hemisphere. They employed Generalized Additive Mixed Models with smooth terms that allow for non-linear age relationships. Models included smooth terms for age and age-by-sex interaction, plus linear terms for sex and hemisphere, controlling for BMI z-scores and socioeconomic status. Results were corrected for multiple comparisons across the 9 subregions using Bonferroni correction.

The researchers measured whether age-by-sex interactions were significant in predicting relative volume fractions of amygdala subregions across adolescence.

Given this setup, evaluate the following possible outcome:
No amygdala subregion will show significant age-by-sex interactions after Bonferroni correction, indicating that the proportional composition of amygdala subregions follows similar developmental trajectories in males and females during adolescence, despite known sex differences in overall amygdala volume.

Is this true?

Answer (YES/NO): NO